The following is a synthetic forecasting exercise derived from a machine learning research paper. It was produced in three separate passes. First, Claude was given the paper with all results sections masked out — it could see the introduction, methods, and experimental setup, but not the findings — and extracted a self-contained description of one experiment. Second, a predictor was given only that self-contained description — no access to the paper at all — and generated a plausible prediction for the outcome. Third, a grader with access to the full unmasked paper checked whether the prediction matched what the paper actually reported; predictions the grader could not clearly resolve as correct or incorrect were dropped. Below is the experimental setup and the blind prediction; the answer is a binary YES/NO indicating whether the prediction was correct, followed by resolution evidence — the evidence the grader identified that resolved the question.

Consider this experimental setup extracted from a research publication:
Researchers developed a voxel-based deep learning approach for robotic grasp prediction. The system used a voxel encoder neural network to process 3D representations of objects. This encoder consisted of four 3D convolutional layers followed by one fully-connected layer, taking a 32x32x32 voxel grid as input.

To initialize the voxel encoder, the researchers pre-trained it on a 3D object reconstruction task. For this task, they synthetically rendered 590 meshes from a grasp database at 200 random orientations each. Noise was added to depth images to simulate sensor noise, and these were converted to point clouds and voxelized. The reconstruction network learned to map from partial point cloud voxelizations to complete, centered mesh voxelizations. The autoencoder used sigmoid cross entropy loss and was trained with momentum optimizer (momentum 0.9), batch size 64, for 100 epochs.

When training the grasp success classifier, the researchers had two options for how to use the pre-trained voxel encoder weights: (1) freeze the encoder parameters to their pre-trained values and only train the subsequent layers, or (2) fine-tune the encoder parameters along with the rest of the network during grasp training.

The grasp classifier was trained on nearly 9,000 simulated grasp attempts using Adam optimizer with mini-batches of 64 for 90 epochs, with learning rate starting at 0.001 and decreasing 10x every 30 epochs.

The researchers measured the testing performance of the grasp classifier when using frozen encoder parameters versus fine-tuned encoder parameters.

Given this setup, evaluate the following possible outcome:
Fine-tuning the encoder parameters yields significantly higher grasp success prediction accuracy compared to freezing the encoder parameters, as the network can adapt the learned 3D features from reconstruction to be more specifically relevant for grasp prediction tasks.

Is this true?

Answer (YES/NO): NO